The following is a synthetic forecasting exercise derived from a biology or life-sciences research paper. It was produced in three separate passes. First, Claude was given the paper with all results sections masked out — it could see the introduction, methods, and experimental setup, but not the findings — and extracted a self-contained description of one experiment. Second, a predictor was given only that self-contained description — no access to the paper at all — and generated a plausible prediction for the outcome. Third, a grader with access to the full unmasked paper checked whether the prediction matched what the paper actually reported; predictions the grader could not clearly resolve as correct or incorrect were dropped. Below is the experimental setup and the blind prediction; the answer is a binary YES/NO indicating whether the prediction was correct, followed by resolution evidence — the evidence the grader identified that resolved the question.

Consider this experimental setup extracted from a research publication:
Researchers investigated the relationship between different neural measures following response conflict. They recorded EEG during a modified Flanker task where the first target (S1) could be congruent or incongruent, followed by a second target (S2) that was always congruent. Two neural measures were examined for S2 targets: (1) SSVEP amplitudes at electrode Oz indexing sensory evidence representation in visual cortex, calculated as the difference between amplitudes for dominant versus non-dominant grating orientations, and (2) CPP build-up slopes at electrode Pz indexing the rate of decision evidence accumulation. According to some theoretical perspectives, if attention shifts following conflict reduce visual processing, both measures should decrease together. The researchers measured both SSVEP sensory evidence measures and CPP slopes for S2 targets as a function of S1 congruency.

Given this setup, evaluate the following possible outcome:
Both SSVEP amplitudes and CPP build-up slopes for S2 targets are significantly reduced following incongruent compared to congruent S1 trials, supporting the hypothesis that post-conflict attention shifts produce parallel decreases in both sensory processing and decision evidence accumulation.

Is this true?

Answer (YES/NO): NO